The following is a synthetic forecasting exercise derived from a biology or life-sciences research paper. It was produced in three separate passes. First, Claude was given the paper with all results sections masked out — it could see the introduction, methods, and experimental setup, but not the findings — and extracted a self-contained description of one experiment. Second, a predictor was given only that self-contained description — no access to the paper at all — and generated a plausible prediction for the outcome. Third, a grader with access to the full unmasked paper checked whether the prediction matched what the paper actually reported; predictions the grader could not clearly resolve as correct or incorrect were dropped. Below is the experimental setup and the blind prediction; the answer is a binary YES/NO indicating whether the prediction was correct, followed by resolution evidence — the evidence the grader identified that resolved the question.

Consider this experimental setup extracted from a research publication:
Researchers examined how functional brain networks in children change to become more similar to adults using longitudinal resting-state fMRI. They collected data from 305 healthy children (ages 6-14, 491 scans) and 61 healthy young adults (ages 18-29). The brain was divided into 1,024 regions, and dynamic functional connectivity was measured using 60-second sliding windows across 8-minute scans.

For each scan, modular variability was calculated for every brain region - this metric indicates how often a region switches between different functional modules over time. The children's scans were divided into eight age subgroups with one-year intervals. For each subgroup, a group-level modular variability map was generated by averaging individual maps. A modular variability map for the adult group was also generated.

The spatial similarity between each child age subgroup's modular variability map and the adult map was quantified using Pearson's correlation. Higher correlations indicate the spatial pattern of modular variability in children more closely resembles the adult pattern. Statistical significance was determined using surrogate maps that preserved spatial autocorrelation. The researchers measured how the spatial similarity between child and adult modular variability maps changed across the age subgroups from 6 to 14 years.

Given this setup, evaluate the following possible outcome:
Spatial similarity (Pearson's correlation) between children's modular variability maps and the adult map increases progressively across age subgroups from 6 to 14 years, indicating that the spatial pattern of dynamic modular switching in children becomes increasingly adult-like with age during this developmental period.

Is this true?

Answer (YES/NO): YES